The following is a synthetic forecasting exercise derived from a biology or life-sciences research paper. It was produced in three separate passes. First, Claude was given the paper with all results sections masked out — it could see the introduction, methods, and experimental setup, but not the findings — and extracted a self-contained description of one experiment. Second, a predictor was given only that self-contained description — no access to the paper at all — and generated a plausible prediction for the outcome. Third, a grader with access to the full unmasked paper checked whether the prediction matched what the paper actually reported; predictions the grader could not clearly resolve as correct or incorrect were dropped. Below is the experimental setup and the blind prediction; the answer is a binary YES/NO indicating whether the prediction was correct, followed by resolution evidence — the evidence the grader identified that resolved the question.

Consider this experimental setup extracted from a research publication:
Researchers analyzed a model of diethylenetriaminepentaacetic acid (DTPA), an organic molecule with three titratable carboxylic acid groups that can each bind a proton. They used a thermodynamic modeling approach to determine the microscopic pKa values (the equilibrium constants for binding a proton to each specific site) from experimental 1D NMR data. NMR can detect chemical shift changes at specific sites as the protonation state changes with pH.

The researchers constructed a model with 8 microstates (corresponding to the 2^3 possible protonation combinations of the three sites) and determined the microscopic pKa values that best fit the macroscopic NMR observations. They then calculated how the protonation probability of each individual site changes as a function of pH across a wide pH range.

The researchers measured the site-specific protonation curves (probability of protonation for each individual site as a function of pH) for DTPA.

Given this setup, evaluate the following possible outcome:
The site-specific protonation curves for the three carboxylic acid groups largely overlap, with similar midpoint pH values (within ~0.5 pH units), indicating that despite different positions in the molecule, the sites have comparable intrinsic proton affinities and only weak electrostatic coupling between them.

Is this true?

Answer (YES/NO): NO